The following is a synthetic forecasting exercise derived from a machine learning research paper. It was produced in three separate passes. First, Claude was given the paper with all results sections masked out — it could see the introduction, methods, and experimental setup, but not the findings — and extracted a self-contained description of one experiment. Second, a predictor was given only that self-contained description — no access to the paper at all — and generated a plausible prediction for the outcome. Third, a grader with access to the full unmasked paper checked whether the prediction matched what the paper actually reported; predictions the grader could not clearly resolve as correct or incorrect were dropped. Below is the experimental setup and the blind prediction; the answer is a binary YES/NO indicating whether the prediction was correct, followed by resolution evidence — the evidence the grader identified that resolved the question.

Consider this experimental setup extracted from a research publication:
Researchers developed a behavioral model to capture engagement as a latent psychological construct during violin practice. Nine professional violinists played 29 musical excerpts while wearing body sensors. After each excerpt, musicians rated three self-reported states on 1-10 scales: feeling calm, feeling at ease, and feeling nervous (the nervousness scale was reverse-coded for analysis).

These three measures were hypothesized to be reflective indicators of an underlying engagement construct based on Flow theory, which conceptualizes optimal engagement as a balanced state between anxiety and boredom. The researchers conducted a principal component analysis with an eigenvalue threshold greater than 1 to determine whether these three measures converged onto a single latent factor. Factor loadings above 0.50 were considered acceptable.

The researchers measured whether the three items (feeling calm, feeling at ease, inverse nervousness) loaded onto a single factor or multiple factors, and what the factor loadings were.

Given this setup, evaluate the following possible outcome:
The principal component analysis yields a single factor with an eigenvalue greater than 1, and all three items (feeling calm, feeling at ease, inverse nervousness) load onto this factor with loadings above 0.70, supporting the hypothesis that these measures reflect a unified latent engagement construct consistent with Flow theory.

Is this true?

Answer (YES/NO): YES